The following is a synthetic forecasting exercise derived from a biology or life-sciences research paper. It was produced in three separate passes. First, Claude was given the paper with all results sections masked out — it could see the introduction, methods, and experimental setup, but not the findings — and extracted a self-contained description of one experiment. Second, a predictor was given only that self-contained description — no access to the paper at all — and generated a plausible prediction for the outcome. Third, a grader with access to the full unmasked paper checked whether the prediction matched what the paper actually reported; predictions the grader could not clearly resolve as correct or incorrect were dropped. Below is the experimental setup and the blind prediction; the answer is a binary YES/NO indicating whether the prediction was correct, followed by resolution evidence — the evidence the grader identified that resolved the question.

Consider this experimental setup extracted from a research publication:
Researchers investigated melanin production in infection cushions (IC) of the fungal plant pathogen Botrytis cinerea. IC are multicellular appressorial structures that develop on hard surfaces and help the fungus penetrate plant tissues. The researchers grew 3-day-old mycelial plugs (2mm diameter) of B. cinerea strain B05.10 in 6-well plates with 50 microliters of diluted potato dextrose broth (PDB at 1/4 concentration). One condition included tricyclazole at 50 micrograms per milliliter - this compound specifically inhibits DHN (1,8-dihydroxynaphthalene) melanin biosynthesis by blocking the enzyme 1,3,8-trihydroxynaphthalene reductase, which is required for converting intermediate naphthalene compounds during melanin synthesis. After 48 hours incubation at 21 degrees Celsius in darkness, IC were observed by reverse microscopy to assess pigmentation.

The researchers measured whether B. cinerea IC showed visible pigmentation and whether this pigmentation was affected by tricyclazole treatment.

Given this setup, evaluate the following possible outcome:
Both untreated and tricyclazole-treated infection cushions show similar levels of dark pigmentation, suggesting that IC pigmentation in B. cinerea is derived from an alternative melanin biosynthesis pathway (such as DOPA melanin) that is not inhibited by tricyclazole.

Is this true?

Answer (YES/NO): NO